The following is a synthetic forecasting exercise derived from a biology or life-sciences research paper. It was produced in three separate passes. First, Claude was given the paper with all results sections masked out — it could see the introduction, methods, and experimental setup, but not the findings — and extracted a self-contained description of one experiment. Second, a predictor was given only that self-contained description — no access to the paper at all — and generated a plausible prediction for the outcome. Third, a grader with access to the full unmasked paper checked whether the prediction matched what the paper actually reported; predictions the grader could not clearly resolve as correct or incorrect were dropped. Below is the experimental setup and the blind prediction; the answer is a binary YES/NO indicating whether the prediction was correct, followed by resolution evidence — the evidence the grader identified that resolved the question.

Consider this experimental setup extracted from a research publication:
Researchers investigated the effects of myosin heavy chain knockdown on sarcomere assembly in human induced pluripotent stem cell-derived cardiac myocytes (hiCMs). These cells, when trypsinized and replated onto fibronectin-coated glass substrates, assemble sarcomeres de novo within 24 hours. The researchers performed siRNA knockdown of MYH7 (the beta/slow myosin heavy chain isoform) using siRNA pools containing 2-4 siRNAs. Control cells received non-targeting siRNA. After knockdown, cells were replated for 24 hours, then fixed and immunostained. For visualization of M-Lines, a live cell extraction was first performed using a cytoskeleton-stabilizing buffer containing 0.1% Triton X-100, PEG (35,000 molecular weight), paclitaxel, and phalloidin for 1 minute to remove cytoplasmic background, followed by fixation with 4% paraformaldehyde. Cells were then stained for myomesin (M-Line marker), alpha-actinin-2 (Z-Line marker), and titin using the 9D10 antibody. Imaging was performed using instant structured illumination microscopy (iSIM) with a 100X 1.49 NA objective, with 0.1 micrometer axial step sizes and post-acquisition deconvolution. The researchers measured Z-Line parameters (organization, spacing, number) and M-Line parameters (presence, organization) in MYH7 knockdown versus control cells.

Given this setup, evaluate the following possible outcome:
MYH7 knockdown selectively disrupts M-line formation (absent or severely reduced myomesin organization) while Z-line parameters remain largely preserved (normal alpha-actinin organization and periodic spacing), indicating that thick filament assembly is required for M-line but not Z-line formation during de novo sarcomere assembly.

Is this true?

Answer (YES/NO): NO